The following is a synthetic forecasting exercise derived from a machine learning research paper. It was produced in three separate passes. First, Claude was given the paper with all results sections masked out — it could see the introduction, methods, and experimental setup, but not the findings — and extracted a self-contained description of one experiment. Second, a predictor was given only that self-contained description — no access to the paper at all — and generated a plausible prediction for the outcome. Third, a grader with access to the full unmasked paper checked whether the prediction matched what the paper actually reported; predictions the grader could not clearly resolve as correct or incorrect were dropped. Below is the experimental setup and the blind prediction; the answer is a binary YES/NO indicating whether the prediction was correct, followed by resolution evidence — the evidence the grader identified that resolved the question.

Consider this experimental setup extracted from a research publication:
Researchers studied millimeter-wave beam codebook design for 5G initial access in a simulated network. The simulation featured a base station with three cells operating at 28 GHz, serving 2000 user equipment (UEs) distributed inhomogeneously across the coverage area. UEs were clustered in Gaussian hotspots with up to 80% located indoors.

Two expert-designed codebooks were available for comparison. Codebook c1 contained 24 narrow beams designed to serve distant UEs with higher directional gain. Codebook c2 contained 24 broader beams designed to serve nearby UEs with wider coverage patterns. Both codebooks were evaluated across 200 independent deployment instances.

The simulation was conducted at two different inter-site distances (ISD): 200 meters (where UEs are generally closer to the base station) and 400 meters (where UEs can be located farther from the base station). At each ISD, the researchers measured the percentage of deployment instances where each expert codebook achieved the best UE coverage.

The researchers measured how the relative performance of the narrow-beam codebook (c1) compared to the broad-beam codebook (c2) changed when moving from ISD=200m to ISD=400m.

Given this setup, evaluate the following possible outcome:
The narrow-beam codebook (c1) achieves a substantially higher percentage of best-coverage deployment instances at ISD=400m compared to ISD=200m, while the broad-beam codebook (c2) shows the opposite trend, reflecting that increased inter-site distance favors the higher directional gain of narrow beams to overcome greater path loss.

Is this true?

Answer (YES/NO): NO